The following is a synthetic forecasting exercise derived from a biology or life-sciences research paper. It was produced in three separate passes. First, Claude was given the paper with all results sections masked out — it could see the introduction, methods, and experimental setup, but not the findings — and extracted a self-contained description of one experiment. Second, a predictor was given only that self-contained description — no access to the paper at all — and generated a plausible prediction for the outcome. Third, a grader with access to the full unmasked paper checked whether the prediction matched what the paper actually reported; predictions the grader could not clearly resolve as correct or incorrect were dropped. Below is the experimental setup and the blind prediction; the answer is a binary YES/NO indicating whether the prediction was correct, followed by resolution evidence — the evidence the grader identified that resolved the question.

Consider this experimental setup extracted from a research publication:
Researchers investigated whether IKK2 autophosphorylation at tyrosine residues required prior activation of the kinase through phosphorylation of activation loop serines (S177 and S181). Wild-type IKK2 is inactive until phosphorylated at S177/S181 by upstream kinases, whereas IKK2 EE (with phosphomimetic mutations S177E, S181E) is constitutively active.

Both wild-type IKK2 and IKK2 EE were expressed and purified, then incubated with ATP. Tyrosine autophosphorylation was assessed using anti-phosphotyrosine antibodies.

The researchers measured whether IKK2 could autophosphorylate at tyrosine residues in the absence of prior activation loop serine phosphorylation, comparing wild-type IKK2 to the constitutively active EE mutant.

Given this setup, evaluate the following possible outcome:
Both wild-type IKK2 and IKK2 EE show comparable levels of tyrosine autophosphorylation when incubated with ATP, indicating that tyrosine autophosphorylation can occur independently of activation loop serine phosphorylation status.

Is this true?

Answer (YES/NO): NO